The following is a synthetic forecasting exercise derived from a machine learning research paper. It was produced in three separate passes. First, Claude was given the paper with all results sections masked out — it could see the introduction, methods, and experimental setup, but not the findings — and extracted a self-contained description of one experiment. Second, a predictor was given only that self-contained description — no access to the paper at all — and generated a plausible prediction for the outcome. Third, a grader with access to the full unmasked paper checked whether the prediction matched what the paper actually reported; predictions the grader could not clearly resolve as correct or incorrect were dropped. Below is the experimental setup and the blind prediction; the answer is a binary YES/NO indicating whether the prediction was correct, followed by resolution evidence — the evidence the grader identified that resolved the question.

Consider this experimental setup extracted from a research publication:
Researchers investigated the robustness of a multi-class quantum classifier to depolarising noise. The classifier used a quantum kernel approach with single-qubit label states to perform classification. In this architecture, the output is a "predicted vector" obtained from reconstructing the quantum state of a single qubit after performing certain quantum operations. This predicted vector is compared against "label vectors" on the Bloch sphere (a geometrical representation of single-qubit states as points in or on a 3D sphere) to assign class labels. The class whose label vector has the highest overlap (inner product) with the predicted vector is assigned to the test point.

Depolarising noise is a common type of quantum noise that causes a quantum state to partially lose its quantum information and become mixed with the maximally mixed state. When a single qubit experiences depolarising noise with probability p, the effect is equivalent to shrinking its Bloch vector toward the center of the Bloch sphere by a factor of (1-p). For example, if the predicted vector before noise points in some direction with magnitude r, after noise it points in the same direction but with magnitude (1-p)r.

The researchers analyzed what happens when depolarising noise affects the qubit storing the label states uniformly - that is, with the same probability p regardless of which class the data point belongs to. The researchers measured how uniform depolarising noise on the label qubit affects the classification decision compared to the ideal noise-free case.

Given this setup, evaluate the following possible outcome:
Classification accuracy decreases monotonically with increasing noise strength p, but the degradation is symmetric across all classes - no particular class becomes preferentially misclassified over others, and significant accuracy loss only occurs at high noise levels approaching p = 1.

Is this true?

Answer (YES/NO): NO